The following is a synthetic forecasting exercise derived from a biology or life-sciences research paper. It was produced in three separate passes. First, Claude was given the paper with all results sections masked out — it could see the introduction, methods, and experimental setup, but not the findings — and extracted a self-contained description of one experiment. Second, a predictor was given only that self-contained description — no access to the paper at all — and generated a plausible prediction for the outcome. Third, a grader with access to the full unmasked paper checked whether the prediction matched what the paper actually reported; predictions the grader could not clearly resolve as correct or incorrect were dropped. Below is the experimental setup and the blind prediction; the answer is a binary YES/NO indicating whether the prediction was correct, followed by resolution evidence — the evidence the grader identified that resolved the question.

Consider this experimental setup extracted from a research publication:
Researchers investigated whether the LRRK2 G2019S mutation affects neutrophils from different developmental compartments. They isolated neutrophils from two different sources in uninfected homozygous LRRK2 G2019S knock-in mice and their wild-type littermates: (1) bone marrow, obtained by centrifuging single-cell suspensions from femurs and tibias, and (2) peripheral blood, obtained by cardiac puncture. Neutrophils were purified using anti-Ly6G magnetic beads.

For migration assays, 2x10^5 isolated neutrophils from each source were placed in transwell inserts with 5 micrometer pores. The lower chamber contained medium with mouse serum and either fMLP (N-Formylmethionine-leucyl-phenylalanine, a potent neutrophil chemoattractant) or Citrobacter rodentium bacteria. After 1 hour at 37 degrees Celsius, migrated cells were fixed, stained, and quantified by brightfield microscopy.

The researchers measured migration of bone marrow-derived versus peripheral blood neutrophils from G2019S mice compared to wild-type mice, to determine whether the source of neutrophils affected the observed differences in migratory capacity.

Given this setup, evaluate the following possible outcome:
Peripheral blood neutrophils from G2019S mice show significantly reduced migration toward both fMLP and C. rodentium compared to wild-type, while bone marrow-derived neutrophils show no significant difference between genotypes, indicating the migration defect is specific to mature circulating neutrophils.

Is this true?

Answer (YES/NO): NO